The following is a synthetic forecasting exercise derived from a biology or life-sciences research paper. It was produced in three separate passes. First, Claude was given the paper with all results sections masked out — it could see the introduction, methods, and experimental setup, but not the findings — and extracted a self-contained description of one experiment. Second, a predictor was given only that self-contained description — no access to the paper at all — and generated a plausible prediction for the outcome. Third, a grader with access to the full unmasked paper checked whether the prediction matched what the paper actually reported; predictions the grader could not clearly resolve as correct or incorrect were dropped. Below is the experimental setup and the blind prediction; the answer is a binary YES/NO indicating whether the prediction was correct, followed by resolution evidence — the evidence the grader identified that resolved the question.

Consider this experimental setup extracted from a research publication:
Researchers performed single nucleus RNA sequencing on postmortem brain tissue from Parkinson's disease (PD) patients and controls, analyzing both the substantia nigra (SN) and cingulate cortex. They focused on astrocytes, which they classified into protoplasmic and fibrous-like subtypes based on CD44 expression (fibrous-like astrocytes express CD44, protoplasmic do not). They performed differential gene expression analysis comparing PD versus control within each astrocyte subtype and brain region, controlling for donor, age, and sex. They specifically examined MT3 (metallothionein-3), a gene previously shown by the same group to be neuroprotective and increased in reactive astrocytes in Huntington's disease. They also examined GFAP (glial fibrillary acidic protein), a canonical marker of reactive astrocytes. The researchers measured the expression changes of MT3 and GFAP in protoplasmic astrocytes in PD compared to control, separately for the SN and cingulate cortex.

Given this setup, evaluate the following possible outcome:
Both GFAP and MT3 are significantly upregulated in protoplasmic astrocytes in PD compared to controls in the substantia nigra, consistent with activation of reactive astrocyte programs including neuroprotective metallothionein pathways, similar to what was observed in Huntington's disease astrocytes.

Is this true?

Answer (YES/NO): NO